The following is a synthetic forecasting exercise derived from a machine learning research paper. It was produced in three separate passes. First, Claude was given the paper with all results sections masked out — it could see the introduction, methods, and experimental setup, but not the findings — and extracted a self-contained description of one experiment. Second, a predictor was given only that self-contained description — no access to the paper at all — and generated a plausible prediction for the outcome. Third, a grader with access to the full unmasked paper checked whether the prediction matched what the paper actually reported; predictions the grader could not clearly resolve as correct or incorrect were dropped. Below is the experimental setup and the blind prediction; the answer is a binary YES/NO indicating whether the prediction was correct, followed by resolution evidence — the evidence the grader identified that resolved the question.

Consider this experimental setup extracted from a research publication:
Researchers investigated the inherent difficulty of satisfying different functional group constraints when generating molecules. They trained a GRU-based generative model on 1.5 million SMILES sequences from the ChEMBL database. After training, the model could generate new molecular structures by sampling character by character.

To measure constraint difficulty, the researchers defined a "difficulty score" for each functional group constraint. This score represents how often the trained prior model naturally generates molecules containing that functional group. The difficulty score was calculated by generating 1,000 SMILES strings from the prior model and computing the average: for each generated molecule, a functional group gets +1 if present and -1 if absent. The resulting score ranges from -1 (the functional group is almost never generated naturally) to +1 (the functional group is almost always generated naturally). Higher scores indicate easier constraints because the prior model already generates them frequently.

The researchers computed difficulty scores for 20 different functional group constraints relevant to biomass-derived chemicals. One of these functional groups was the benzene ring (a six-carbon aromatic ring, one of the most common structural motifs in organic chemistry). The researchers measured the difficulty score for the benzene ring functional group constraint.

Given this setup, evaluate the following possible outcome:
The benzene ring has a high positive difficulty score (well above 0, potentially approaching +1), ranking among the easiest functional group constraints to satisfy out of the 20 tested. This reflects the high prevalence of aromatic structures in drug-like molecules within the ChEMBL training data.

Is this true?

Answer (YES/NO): YES